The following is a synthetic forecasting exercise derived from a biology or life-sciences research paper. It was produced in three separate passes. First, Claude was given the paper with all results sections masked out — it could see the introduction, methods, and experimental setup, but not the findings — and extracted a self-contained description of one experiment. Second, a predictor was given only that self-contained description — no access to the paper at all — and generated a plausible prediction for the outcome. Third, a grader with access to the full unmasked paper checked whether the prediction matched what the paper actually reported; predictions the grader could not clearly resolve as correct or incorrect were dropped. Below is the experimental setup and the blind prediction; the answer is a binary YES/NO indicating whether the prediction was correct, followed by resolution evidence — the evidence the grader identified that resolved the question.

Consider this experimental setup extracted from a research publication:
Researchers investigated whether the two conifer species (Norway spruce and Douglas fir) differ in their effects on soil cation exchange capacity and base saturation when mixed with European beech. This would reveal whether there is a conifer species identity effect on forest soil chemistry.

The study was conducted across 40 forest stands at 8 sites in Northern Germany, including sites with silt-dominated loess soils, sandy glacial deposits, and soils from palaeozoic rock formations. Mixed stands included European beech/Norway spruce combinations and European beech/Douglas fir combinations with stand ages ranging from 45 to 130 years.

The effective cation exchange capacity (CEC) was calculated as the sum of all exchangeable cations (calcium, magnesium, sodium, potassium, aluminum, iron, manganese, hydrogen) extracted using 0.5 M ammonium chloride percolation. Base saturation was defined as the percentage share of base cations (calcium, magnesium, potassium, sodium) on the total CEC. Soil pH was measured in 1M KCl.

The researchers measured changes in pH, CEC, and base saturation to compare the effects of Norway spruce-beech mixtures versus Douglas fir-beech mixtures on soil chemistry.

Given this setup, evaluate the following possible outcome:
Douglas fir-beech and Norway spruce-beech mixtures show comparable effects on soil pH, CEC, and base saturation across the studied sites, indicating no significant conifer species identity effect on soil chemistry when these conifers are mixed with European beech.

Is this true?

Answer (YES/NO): NO